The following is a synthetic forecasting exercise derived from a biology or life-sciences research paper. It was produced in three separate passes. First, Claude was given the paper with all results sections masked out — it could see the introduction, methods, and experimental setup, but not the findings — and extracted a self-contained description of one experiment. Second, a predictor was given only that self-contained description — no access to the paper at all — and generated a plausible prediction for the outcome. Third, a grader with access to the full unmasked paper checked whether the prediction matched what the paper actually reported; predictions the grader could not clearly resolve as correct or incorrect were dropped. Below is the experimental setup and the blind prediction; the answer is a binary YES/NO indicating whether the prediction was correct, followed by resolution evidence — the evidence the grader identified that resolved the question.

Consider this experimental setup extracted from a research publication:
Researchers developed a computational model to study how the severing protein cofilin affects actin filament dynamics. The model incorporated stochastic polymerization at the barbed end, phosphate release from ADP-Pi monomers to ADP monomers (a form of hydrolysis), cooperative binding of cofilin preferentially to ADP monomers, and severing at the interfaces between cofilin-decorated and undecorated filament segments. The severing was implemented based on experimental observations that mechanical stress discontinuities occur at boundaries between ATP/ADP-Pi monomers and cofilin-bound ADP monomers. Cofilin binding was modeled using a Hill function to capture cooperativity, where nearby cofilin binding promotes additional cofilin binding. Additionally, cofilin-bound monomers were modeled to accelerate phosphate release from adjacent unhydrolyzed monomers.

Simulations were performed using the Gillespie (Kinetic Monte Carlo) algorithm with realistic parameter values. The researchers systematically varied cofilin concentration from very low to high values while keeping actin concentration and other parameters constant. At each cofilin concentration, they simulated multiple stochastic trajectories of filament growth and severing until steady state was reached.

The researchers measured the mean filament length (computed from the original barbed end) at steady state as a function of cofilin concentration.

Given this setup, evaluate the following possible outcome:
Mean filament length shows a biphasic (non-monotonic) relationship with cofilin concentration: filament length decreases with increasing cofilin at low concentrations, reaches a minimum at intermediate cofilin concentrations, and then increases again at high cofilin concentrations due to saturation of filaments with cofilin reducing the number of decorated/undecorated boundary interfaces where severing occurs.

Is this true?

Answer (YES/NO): YES